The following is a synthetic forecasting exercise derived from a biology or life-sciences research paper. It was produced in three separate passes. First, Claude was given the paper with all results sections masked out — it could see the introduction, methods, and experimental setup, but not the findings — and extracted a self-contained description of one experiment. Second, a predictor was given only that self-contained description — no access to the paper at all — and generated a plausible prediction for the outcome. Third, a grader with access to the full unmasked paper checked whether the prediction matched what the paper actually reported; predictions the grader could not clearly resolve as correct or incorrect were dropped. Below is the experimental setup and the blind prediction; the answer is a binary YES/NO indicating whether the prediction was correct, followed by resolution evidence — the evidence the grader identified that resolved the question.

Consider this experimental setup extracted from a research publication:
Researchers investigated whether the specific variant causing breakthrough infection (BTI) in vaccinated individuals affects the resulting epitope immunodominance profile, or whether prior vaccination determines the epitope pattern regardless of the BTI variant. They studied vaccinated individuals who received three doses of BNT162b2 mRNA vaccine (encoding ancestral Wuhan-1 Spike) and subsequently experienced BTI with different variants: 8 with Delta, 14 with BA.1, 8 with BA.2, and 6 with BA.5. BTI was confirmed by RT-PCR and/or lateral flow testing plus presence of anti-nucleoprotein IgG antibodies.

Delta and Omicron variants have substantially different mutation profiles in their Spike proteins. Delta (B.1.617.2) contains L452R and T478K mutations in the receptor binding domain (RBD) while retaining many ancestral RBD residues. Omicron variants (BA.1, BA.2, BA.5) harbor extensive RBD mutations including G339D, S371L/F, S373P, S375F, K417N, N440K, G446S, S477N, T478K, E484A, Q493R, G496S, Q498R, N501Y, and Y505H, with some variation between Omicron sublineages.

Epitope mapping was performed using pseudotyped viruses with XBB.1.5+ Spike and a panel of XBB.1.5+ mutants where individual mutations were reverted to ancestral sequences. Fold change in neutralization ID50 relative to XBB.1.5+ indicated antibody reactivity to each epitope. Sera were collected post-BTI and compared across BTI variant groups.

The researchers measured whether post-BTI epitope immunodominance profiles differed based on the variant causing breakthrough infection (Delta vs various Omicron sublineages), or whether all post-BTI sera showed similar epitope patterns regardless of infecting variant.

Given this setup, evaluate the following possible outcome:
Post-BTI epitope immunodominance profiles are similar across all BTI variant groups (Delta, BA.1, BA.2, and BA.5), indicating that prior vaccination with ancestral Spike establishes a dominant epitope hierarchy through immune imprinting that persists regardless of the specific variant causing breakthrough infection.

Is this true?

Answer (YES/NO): NO